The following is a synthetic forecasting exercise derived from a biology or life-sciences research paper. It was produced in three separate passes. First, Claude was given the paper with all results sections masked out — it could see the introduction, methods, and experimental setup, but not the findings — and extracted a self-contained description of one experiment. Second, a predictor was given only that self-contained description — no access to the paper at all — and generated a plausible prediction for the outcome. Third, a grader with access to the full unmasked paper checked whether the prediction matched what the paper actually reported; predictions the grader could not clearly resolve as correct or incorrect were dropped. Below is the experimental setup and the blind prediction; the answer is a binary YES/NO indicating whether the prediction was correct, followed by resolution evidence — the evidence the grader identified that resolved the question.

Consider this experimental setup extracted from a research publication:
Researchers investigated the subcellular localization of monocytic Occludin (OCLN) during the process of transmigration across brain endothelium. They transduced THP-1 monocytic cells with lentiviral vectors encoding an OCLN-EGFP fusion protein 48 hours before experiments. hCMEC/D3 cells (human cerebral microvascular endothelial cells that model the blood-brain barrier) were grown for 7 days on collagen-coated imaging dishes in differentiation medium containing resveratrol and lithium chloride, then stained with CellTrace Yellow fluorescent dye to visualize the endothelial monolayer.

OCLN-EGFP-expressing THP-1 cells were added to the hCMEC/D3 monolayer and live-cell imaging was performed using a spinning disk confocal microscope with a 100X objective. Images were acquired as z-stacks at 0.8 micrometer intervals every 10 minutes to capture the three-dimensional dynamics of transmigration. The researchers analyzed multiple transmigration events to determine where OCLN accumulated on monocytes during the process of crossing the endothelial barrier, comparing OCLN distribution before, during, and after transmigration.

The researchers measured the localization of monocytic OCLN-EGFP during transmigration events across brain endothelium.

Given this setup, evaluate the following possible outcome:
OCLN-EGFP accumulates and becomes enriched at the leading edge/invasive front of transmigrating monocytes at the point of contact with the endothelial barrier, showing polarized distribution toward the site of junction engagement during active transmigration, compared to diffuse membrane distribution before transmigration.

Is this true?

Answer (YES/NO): NO